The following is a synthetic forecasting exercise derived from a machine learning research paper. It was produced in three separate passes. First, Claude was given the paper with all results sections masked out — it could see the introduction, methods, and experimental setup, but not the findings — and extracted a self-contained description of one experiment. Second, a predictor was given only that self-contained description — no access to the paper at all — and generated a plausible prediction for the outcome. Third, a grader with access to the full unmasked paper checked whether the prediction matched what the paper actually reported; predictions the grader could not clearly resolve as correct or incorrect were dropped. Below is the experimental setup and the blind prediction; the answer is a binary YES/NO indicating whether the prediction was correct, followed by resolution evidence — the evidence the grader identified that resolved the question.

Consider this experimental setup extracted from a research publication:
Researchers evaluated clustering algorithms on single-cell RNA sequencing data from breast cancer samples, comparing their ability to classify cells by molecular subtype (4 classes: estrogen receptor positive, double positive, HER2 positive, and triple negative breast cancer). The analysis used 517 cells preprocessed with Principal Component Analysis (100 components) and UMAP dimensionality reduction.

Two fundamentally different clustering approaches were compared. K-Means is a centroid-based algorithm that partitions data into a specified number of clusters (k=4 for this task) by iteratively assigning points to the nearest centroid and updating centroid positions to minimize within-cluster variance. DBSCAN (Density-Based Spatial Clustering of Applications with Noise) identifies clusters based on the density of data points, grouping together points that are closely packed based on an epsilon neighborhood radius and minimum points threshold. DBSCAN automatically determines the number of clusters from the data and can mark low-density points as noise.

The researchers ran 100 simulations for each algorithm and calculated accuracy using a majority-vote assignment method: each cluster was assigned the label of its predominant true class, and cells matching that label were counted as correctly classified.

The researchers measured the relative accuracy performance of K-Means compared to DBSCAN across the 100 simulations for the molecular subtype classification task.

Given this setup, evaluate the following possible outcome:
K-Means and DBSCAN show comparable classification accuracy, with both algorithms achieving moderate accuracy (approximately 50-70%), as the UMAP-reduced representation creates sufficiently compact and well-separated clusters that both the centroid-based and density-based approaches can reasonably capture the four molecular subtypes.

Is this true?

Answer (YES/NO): NO